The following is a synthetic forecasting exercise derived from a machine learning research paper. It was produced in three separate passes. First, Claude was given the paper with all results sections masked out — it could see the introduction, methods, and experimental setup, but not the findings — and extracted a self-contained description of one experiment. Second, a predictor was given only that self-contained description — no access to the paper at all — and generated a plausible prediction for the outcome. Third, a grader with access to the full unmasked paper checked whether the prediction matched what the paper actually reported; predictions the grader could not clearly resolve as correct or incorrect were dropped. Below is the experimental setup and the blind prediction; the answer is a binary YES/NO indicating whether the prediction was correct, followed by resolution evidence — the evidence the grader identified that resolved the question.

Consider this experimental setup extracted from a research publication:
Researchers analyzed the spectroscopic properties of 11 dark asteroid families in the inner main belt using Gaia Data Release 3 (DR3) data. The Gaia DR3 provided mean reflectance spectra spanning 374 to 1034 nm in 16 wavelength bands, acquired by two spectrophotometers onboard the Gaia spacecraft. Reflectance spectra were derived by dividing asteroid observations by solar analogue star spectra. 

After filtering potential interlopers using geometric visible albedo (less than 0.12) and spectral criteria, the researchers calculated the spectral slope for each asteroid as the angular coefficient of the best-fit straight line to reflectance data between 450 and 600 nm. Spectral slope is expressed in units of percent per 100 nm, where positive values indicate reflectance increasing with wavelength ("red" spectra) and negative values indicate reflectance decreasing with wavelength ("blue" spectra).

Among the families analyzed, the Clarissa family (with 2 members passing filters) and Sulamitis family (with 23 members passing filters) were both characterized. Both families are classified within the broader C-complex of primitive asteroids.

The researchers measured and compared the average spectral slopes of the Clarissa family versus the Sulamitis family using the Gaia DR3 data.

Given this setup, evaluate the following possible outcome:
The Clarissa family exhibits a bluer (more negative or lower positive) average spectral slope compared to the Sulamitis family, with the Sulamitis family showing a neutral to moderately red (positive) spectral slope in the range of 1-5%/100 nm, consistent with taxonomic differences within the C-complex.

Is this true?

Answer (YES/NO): YES